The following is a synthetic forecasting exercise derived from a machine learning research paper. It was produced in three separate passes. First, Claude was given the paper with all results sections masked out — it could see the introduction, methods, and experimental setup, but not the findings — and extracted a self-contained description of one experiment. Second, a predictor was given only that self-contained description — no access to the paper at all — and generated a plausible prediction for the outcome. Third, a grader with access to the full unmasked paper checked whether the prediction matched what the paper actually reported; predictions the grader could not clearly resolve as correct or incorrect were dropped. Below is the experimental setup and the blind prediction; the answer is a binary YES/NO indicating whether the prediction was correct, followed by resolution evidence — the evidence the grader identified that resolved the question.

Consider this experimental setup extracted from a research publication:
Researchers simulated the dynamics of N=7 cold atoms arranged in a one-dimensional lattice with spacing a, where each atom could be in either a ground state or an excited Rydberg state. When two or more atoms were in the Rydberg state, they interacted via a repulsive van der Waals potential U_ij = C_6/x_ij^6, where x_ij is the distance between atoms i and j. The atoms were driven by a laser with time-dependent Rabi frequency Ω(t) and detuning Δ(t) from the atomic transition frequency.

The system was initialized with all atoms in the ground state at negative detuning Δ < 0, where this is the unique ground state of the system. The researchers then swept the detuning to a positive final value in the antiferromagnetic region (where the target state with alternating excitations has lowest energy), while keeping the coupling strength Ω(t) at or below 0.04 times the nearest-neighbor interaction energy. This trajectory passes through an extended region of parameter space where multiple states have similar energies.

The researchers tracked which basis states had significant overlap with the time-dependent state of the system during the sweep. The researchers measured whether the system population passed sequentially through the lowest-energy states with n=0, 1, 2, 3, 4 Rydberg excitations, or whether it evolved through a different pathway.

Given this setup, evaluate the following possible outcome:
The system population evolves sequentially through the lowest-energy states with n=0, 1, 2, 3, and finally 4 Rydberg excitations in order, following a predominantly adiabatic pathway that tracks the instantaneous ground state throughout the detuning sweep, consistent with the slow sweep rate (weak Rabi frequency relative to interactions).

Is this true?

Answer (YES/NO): NO